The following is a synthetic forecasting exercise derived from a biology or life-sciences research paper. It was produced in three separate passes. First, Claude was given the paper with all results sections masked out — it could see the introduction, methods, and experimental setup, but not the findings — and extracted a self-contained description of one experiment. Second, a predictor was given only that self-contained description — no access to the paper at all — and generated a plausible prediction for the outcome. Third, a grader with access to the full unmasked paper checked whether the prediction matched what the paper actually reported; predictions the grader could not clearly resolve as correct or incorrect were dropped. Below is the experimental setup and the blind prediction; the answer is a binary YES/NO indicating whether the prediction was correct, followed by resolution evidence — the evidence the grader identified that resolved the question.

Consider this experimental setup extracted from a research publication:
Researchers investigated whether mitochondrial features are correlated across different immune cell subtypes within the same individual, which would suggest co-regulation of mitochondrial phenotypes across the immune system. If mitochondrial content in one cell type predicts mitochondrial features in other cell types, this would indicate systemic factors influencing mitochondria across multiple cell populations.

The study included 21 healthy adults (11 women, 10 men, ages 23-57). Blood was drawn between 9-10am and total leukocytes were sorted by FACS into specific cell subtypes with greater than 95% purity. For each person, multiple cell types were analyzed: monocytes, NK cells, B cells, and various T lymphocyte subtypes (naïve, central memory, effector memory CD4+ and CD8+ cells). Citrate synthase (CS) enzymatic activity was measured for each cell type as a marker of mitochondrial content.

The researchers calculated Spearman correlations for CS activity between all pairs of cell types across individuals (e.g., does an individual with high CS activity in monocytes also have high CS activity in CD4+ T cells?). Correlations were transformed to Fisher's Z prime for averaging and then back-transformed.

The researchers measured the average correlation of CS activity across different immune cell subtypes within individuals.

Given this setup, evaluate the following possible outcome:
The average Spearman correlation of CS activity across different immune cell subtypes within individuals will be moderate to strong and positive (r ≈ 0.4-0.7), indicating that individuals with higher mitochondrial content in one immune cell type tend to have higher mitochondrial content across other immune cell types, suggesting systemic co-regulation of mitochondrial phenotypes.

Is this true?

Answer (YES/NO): YES